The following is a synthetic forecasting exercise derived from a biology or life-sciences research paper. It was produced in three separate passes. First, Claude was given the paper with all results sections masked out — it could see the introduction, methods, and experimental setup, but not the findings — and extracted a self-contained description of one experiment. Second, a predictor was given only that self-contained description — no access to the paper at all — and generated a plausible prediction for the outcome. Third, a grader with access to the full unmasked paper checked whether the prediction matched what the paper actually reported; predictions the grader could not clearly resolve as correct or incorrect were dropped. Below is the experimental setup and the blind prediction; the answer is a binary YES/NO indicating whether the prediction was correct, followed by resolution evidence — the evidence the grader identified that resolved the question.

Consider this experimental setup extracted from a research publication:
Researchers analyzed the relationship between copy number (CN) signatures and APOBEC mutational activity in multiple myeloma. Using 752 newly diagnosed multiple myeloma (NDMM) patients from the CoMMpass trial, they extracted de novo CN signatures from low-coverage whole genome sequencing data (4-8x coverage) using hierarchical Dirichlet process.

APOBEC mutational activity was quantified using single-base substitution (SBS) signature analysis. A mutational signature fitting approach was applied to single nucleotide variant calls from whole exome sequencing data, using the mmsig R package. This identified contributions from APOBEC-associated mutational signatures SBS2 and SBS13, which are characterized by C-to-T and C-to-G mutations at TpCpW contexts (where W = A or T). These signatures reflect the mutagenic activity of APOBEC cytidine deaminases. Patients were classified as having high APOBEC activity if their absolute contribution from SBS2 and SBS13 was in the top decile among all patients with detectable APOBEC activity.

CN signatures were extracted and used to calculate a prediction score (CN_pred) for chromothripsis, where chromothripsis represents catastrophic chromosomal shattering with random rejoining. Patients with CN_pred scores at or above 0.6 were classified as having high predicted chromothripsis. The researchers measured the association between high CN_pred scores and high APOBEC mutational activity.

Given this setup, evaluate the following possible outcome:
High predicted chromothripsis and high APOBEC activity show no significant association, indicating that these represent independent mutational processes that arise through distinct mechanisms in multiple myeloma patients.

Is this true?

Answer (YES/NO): NO